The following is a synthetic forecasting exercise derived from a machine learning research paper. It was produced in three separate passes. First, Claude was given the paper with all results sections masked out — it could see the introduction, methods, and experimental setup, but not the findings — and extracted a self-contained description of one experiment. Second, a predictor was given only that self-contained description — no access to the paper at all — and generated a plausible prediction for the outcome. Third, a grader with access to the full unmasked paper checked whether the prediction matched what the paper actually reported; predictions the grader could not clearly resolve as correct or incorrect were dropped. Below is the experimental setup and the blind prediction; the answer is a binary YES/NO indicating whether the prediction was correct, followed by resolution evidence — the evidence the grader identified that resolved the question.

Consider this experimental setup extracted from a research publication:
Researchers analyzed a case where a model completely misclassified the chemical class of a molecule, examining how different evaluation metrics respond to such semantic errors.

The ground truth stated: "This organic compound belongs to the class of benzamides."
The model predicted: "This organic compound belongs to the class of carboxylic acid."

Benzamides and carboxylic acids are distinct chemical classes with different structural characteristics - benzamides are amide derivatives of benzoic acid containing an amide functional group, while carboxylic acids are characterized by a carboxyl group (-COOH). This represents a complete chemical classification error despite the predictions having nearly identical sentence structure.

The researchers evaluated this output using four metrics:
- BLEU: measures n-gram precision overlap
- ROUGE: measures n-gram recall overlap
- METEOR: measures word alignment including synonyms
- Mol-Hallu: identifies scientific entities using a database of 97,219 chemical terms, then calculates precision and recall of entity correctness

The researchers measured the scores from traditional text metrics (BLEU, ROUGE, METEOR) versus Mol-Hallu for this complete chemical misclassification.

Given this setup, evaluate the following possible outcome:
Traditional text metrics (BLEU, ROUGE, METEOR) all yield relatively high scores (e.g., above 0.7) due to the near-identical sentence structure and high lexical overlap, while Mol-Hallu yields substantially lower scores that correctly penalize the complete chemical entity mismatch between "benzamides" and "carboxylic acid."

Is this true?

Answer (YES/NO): YES